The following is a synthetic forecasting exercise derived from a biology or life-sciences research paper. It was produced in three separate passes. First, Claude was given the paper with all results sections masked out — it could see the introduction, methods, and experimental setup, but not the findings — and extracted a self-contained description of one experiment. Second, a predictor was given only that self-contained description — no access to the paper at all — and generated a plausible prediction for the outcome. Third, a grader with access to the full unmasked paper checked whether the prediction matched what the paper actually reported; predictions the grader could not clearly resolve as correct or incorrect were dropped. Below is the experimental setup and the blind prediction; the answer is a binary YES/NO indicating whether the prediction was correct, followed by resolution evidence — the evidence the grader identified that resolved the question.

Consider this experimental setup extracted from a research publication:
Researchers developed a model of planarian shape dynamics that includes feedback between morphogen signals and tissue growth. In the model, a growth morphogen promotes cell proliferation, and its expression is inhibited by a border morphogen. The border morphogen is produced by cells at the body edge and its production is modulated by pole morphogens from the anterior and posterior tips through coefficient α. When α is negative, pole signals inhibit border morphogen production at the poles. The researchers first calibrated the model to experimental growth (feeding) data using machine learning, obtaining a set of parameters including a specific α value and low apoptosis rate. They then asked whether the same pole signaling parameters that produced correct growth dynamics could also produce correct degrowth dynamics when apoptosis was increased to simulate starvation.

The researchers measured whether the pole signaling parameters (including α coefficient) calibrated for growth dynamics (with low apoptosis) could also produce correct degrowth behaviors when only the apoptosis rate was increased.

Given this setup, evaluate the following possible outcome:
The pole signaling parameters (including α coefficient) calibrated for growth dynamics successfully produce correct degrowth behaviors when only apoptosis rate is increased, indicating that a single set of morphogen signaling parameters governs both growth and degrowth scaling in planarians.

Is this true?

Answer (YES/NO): NO